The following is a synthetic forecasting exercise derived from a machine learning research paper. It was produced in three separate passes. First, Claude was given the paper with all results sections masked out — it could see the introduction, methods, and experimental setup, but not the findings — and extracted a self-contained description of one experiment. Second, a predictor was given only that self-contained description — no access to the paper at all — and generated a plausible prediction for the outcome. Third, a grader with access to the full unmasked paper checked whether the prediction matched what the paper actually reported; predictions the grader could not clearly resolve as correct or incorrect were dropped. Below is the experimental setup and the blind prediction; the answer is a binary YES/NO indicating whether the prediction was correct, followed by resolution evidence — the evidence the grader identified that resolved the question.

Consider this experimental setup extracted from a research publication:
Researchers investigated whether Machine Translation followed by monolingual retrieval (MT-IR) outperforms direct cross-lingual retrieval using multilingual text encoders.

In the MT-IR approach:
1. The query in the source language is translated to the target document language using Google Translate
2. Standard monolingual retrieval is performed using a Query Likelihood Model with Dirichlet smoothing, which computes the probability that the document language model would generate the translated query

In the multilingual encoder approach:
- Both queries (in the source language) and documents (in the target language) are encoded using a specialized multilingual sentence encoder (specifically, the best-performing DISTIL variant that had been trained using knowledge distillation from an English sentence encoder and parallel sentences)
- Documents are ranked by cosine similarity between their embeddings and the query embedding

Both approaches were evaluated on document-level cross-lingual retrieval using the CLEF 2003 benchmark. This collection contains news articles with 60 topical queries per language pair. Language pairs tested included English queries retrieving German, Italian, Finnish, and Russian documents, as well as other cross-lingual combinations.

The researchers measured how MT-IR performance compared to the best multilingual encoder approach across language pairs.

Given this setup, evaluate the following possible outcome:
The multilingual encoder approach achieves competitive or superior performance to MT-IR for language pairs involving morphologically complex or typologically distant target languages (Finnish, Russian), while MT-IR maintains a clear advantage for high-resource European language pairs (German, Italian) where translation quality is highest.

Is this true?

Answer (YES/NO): YES